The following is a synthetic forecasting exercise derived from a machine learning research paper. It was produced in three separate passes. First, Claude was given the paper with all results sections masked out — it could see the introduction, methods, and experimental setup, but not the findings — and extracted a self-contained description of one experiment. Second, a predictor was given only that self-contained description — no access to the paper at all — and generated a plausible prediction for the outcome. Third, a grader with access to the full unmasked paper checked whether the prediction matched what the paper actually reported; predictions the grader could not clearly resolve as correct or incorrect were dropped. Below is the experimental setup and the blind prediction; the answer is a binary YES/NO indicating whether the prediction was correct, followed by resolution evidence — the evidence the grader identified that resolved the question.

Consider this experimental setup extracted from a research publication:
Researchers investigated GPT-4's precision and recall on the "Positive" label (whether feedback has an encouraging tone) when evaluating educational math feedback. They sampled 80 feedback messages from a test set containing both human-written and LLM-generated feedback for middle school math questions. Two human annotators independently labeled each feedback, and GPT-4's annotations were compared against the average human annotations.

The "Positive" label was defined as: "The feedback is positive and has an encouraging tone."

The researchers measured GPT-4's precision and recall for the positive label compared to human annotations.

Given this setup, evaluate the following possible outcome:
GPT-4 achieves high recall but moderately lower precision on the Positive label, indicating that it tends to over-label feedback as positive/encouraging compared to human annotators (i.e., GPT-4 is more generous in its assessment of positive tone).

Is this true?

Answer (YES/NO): NO